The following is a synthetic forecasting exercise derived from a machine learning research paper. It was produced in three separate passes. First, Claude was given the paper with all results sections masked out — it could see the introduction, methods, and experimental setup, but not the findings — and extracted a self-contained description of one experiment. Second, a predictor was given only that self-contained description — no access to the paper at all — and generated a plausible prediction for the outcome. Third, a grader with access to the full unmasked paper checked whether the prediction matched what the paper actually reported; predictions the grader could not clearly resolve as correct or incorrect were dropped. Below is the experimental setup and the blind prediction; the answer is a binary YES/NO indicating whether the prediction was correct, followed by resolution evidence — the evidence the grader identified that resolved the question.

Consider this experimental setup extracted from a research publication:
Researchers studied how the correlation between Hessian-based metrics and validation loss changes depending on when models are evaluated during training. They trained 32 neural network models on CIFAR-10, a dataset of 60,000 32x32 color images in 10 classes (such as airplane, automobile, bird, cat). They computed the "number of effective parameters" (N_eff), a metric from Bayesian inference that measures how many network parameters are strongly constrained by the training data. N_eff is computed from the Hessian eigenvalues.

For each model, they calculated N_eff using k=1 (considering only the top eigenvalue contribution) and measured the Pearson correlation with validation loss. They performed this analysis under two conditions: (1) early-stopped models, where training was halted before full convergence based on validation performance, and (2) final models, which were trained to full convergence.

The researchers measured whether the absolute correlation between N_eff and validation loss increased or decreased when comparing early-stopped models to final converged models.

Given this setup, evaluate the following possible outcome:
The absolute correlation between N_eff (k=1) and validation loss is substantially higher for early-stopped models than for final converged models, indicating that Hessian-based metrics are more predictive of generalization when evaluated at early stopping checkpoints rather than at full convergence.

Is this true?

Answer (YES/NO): NO